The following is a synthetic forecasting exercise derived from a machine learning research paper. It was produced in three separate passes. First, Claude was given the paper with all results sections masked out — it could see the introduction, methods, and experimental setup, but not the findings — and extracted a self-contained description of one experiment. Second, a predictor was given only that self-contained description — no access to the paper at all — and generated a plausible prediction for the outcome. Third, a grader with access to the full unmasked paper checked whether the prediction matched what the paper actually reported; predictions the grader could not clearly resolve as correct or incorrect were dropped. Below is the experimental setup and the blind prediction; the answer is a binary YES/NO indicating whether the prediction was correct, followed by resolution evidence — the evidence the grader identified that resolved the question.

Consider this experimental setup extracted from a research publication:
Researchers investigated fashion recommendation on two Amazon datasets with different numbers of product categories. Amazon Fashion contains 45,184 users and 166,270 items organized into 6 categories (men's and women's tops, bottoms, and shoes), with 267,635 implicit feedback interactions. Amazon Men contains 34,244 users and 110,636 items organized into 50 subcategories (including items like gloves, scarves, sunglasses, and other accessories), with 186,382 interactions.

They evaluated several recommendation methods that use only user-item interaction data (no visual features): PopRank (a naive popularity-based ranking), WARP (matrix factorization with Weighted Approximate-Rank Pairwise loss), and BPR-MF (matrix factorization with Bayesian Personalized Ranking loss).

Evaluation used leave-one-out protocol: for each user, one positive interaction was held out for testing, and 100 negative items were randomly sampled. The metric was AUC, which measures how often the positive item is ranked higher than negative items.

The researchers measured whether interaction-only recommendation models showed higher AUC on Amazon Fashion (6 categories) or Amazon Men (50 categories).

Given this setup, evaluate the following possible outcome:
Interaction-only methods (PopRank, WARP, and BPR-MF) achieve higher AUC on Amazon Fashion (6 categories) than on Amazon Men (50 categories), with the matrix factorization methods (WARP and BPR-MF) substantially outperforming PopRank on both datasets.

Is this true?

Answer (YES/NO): NO